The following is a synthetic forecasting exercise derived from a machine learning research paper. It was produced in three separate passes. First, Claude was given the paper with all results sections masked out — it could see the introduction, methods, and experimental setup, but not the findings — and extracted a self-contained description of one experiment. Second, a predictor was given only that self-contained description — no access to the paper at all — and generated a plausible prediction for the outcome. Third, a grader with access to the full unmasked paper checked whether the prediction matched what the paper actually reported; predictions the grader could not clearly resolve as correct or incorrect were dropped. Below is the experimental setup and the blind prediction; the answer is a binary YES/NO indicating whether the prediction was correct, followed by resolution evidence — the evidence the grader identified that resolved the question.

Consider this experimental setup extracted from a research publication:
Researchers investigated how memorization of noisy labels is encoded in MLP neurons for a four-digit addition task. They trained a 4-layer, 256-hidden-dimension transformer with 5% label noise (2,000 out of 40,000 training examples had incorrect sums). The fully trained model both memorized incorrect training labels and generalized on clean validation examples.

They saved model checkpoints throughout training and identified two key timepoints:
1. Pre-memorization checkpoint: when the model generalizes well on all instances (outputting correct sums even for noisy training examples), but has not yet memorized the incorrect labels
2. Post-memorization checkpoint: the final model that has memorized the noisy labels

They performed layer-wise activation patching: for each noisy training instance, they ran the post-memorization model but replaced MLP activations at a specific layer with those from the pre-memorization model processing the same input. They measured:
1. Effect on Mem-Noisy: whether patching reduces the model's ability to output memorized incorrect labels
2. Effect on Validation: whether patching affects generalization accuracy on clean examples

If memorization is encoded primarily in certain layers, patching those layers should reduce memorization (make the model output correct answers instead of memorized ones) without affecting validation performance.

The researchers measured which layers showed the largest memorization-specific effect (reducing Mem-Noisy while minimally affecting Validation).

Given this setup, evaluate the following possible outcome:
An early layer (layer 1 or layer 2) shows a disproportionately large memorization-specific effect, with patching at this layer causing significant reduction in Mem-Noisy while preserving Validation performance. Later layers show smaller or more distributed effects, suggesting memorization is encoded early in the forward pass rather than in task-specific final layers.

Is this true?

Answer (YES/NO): NO